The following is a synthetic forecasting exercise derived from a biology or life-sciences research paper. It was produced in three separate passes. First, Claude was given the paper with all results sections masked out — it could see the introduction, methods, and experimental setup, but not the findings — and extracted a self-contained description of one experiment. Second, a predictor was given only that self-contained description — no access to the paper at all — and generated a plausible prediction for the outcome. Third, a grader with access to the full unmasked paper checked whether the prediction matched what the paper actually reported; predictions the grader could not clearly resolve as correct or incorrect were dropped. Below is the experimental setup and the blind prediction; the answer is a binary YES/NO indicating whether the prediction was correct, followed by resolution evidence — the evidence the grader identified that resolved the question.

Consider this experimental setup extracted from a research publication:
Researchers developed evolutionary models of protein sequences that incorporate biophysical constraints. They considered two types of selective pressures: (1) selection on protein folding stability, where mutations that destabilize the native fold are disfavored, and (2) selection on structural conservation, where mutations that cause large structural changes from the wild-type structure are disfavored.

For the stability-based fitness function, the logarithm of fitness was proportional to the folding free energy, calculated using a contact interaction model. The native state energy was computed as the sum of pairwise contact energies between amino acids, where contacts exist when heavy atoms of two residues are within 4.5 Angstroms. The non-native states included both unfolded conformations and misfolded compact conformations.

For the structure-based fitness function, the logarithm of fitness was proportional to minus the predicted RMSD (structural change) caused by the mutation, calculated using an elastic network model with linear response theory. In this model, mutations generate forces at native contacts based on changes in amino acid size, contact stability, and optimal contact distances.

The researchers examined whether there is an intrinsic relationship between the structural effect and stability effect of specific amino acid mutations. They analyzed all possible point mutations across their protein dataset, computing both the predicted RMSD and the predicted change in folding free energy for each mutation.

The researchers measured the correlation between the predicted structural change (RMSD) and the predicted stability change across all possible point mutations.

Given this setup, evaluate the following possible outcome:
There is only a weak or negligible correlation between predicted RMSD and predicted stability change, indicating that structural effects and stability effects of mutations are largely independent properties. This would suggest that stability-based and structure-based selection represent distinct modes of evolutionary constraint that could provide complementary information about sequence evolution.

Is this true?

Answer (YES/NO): NO